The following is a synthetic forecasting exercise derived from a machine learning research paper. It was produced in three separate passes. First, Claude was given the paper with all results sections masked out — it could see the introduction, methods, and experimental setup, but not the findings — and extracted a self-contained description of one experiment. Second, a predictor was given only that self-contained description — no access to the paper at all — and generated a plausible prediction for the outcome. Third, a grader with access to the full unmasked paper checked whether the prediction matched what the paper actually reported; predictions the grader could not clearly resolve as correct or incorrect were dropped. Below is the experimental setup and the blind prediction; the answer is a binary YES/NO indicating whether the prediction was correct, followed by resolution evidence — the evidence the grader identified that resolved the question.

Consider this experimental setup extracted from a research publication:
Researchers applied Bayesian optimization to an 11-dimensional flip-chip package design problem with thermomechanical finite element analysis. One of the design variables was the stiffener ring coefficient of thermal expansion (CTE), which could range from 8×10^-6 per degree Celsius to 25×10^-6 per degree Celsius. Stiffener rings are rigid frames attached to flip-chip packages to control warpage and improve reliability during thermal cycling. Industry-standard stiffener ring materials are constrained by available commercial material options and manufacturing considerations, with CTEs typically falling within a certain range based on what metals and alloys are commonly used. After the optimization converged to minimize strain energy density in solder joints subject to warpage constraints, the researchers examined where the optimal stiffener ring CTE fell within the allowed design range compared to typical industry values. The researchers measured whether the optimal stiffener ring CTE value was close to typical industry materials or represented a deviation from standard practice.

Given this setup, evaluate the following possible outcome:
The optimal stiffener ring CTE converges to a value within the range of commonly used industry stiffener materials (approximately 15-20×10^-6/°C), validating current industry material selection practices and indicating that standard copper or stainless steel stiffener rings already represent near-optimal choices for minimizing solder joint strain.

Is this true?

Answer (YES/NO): NO